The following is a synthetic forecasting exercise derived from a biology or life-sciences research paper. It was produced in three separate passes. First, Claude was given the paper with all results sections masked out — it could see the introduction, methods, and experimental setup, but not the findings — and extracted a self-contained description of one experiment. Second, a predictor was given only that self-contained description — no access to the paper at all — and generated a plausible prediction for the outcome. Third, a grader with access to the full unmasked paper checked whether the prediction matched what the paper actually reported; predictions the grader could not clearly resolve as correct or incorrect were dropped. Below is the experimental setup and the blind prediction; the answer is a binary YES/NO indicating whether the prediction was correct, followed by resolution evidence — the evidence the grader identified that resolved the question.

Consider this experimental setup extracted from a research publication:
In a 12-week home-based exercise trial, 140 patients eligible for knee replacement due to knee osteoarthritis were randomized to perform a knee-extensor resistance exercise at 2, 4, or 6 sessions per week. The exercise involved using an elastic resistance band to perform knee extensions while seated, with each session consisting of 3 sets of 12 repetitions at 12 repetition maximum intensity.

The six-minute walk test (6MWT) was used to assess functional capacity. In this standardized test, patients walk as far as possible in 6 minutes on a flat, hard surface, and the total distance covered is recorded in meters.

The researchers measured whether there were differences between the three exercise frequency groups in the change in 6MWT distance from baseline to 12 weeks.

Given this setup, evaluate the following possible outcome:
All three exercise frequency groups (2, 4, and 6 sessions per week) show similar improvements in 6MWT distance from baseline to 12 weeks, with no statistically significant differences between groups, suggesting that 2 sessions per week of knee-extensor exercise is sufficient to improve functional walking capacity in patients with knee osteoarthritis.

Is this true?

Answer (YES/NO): NO